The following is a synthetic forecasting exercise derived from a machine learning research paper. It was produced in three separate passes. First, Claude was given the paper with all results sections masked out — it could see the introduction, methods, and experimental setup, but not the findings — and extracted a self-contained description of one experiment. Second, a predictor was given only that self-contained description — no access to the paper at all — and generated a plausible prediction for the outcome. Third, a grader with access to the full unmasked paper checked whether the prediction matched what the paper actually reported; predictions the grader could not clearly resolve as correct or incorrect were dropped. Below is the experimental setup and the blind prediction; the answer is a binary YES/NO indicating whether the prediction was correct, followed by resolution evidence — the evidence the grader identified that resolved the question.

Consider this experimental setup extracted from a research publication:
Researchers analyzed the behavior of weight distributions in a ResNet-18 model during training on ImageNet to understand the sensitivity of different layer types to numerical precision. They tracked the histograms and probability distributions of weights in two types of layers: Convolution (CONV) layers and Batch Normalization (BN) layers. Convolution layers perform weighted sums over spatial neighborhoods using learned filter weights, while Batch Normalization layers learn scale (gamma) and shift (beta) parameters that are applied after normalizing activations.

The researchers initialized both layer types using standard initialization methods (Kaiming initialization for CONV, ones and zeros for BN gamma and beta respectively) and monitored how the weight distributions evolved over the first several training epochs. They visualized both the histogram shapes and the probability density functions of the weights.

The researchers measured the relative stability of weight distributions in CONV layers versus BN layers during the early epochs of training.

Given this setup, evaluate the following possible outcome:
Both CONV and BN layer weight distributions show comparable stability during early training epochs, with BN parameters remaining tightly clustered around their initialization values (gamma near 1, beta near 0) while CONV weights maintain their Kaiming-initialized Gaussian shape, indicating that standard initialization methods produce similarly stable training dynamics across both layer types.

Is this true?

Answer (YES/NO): NO